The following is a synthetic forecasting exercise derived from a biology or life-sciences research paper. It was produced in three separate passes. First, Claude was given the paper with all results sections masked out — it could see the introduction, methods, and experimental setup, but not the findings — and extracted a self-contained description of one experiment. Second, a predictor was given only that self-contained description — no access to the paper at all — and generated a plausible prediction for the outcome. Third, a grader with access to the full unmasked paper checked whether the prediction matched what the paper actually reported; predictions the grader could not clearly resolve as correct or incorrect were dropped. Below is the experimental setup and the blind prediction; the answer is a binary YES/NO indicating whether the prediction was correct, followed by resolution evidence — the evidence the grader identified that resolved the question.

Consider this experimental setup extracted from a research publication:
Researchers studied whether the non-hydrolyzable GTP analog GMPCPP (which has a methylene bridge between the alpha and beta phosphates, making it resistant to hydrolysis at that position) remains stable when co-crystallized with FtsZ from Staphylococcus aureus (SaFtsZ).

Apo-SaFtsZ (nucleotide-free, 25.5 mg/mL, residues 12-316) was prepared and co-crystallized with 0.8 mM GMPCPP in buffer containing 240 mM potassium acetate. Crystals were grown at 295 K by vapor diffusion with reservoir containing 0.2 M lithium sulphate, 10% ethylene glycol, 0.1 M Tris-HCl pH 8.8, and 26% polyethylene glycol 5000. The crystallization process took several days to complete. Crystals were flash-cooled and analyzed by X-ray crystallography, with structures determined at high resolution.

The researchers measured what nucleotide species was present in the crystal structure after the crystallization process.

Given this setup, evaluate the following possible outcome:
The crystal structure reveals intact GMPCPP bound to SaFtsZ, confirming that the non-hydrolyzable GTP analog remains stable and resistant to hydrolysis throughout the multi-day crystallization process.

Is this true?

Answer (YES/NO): NO